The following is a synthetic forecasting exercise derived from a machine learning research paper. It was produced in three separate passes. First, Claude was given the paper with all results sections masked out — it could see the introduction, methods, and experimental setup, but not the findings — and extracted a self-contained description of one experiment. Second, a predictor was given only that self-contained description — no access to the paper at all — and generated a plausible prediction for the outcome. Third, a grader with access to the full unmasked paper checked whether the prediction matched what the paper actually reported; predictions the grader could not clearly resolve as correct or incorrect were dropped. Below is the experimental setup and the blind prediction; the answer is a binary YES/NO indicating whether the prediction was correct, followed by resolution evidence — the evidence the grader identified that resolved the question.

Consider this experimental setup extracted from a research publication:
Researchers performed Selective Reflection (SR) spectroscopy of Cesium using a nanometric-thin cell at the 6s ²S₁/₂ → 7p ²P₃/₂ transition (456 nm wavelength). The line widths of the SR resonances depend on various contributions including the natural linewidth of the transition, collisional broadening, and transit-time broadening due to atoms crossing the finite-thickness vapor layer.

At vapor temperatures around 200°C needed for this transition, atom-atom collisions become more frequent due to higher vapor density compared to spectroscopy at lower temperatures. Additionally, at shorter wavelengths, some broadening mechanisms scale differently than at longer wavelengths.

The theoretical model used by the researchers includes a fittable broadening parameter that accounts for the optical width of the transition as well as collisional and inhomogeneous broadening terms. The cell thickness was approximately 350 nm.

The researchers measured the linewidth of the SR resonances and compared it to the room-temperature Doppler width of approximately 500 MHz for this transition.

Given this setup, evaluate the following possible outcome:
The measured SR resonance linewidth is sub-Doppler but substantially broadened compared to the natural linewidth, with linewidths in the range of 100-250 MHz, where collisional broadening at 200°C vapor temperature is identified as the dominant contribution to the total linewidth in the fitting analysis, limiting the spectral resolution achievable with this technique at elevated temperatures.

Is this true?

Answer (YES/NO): NO